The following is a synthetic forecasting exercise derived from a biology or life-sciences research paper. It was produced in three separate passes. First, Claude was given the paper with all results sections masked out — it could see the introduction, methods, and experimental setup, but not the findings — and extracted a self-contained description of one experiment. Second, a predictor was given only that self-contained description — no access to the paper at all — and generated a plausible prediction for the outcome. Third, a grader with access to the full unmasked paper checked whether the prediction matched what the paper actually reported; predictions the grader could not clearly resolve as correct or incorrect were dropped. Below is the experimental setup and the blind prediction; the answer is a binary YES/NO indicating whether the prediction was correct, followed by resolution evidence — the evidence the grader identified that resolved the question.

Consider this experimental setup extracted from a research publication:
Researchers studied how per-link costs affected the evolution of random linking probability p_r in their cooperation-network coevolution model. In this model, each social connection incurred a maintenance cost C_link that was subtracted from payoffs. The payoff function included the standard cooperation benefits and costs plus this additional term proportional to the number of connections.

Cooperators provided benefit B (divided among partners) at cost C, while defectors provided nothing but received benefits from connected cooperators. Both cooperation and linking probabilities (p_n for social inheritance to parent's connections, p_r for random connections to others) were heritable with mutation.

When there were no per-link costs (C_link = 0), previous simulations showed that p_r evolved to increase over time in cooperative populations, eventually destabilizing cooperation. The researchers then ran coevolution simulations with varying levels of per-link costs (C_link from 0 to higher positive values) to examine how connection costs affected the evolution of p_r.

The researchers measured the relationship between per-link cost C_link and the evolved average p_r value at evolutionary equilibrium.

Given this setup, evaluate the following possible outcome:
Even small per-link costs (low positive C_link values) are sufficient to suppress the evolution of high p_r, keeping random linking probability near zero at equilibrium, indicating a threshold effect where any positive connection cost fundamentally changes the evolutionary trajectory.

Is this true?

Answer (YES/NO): NO